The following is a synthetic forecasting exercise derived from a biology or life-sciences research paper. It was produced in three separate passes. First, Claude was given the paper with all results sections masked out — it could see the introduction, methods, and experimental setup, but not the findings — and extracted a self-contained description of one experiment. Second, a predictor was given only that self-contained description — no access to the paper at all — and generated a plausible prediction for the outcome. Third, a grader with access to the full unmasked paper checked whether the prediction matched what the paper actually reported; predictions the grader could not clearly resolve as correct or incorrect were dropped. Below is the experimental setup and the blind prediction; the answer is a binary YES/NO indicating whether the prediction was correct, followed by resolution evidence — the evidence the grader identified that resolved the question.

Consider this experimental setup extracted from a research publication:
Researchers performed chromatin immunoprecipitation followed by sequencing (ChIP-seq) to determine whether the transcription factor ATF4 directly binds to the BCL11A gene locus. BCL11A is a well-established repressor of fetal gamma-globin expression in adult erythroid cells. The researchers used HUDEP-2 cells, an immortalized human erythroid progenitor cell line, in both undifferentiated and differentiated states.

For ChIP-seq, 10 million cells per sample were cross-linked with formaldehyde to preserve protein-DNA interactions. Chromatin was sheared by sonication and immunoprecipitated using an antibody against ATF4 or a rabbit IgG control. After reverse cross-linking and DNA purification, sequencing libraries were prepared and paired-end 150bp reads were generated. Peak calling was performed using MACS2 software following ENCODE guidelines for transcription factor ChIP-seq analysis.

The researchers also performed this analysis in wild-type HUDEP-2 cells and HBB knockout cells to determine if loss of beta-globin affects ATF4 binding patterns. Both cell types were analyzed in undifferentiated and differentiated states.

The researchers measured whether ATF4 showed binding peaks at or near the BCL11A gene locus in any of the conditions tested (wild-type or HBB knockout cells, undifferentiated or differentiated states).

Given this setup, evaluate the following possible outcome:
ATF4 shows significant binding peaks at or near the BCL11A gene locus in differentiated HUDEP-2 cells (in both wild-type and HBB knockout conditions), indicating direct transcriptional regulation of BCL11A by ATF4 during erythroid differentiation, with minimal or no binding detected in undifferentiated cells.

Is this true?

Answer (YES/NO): NO